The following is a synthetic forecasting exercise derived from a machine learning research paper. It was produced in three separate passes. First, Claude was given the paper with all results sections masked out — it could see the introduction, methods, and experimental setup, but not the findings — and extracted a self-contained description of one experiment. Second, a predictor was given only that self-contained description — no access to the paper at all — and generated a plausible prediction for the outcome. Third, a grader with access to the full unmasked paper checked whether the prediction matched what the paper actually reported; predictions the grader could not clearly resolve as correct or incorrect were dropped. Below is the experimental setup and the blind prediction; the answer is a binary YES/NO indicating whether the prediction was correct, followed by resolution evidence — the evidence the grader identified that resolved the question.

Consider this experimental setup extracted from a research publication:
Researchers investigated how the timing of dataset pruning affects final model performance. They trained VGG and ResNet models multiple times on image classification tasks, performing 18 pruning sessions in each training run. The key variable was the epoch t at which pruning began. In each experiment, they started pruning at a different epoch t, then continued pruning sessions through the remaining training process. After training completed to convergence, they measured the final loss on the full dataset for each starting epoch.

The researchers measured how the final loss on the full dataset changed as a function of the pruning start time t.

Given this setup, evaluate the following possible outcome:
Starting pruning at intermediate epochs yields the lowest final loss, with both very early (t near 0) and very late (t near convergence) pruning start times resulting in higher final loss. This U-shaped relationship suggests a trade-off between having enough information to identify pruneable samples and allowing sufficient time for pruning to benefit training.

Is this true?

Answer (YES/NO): NO